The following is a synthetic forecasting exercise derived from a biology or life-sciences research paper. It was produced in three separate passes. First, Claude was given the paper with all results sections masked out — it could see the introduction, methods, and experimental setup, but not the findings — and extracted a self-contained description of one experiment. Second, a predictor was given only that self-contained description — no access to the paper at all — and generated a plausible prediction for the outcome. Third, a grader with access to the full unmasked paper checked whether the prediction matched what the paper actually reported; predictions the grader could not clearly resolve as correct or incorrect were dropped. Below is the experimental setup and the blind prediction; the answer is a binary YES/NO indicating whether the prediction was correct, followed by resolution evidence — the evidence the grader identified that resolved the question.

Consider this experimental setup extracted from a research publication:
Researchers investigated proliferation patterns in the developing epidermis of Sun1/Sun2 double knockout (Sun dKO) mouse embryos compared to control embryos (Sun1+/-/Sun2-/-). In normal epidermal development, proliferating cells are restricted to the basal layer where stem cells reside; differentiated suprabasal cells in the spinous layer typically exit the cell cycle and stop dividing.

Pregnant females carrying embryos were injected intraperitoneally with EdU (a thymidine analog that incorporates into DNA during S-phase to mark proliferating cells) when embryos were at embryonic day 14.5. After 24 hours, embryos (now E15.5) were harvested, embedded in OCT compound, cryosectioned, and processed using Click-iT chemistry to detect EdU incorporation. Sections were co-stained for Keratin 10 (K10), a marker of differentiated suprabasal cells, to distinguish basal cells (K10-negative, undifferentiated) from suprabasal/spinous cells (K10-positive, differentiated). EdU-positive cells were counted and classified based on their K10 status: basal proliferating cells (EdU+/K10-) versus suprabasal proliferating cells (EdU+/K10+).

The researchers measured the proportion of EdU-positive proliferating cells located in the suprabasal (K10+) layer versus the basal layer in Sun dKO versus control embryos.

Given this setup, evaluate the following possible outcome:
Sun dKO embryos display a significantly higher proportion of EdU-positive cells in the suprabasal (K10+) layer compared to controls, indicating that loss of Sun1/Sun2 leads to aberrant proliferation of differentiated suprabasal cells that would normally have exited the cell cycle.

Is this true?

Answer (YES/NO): NO